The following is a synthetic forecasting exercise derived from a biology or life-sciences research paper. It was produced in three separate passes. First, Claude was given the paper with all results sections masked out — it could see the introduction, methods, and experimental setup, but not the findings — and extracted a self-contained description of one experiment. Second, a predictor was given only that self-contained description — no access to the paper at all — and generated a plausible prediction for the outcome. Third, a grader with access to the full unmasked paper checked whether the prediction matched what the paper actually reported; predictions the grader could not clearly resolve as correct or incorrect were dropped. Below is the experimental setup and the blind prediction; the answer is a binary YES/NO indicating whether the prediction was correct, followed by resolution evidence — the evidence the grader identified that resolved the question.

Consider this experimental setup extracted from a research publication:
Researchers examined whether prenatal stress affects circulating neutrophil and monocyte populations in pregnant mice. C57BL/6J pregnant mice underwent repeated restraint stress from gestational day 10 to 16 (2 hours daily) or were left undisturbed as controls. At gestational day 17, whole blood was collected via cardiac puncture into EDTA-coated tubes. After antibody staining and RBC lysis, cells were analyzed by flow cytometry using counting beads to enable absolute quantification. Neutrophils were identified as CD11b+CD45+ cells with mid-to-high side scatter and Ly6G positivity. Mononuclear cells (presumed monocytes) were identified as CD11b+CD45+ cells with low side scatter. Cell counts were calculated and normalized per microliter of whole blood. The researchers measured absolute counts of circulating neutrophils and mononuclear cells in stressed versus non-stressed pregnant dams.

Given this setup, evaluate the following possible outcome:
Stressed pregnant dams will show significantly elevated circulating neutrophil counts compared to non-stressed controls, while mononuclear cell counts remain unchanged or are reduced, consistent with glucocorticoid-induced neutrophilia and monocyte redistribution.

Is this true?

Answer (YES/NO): NO